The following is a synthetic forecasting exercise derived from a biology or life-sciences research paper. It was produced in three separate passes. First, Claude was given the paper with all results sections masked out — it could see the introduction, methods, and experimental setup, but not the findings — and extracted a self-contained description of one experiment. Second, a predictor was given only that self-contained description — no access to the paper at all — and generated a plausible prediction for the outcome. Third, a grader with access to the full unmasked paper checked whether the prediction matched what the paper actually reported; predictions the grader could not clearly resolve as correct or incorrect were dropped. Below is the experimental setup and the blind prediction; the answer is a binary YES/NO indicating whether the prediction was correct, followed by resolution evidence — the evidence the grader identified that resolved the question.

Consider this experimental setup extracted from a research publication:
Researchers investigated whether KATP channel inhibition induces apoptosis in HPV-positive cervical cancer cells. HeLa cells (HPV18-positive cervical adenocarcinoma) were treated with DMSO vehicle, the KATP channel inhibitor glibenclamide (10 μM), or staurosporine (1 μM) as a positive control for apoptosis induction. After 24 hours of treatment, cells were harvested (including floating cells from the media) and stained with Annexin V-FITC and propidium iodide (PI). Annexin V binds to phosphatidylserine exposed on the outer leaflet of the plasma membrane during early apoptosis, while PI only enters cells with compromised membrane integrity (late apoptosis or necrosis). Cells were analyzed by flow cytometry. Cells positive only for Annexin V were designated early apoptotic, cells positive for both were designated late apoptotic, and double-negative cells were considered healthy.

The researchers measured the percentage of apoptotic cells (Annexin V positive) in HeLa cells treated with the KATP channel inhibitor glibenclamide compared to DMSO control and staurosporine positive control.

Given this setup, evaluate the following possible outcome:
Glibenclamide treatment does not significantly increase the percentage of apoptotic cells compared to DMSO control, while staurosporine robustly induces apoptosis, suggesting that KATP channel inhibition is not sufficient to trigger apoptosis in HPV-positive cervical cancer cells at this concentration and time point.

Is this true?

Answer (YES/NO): YES